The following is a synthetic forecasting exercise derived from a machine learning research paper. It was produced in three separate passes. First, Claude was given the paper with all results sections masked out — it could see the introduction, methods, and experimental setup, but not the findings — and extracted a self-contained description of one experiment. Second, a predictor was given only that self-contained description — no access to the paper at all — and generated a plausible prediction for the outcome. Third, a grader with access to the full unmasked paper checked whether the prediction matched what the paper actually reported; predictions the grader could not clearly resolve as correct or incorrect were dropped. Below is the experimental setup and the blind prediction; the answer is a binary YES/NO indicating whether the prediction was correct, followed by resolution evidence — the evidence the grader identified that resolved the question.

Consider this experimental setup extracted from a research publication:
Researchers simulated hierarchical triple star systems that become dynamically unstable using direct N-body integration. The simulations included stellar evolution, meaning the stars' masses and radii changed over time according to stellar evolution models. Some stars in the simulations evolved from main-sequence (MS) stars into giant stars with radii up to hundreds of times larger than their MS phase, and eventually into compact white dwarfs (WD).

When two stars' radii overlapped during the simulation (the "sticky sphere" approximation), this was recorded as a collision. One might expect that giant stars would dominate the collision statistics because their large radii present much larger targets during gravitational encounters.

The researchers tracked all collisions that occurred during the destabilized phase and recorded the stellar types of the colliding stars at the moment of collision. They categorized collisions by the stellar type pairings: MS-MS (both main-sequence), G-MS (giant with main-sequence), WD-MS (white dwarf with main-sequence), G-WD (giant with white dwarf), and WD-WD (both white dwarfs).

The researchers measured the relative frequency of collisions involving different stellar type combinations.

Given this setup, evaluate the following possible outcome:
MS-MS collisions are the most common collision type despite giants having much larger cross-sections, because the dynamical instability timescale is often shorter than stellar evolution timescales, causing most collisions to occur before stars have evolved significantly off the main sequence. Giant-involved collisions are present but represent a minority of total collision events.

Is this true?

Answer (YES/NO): NO